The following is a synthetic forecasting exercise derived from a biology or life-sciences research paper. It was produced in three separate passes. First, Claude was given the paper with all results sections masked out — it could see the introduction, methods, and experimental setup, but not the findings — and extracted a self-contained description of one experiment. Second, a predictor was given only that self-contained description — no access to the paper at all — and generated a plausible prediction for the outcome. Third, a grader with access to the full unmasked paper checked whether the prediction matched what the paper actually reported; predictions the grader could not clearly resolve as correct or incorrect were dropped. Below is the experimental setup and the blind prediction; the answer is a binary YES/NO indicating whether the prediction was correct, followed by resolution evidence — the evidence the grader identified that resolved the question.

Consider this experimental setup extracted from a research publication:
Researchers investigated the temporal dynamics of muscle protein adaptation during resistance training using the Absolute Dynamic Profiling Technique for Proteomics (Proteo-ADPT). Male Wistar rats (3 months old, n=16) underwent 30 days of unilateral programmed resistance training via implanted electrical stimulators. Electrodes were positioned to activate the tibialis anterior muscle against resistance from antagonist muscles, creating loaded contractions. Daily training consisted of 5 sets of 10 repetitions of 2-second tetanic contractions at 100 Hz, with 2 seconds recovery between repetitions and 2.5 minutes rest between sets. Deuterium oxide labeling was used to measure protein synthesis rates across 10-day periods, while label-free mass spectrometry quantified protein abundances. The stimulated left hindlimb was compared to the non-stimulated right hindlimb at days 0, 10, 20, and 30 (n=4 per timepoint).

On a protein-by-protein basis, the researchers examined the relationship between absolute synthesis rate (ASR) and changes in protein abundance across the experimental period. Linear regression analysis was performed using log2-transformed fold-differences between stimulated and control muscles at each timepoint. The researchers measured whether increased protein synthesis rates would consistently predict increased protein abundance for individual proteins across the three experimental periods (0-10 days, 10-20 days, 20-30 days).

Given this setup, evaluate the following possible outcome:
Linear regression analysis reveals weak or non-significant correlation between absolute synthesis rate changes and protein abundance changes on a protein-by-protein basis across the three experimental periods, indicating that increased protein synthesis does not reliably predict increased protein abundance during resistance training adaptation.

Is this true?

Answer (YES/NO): NO